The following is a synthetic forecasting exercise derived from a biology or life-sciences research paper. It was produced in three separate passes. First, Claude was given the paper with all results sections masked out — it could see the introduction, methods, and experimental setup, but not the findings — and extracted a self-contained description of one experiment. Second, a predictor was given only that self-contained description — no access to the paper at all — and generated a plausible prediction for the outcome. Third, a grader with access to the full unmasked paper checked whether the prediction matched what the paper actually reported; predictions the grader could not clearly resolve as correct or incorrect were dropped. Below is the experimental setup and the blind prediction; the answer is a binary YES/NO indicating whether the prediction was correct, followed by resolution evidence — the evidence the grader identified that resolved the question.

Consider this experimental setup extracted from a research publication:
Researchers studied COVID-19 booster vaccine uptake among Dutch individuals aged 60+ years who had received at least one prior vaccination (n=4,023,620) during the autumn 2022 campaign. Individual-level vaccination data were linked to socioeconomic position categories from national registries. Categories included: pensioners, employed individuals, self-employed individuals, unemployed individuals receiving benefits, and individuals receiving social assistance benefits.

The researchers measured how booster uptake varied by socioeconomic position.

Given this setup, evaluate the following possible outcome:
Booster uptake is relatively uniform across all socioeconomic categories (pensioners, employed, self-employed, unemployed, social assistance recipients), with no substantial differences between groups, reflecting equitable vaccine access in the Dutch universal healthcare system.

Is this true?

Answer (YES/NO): NO